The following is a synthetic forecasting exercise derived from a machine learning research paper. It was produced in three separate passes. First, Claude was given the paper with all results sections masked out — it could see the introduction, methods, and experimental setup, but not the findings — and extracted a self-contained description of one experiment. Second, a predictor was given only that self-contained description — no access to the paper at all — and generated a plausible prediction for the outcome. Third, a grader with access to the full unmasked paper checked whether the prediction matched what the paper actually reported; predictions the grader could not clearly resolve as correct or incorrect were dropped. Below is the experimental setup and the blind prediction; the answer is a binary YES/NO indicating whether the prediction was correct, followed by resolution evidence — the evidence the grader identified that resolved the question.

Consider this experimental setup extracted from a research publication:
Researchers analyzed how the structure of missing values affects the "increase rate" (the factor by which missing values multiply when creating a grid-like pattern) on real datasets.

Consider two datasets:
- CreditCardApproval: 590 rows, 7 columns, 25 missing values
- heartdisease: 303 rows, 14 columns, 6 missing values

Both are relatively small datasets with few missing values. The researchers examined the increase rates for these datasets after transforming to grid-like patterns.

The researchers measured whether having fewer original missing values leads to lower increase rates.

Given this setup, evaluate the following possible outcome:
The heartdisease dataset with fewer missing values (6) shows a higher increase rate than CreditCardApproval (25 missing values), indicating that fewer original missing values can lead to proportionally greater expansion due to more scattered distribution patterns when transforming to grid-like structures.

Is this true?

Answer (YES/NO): YES